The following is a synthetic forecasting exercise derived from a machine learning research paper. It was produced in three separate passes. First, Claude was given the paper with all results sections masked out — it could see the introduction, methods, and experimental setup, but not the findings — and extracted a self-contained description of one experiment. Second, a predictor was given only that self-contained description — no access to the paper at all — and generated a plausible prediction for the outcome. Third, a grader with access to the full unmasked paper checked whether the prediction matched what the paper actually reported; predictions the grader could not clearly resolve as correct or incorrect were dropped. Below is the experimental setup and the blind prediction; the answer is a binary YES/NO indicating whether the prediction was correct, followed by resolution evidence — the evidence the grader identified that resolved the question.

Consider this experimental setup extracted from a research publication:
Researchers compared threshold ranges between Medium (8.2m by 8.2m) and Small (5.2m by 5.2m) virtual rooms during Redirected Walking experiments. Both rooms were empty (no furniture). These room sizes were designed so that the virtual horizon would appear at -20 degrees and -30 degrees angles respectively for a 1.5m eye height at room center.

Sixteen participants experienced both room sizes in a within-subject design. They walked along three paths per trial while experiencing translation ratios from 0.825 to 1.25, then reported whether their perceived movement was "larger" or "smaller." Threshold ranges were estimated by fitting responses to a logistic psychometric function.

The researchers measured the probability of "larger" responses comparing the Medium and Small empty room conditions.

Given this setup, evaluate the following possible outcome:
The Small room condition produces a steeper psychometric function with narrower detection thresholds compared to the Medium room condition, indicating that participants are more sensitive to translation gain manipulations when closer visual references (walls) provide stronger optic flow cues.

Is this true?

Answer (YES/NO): NO